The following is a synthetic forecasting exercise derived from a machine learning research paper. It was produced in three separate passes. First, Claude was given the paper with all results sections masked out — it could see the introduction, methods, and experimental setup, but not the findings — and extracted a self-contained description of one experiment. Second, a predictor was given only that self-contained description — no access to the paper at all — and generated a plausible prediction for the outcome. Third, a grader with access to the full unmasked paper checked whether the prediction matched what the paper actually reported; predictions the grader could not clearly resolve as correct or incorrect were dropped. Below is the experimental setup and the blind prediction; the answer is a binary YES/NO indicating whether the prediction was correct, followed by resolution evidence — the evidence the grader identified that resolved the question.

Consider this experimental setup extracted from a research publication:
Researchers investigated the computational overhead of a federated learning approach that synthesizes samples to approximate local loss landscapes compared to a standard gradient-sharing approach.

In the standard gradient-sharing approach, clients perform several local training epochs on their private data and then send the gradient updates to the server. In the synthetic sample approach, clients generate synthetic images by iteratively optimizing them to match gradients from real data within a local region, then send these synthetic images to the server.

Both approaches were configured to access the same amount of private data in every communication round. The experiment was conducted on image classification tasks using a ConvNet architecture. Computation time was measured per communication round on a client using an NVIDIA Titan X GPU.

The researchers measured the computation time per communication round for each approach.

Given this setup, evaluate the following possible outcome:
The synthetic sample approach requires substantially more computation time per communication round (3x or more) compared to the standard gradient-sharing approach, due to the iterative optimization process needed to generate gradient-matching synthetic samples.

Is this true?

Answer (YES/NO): YES